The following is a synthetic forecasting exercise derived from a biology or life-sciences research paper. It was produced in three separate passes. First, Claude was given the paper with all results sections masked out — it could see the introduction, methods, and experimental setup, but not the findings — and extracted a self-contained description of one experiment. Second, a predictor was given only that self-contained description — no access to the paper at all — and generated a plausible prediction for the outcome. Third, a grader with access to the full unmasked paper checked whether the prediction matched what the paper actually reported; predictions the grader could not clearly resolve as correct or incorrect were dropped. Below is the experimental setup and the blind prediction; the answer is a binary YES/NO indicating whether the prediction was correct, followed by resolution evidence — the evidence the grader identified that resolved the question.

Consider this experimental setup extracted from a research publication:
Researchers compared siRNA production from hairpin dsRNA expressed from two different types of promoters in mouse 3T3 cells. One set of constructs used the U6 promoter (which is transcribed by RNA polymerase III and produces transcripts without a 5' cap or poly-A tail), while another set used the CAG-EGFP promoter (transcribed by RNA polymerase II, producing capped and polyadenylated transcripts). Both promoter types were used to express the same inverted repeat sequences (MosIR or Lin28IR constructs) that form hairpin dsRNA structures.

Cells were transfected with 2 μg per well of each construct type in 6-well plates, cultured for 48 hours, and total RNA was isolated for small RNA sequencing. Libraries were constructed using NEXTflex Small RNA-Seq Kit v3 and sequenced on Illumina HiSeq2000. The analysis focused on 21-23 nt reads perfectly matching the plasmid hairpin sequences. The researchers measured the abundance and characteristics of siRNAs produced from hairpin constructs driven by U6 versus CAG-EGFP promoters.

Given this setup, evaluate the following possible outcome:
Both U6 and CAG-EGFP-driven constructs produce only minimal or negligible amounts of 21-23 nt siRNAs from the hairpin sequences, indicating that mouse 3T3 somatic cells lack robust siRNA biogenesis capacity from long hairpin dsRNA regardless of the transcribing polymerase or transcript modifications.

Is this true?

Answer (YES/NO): NO